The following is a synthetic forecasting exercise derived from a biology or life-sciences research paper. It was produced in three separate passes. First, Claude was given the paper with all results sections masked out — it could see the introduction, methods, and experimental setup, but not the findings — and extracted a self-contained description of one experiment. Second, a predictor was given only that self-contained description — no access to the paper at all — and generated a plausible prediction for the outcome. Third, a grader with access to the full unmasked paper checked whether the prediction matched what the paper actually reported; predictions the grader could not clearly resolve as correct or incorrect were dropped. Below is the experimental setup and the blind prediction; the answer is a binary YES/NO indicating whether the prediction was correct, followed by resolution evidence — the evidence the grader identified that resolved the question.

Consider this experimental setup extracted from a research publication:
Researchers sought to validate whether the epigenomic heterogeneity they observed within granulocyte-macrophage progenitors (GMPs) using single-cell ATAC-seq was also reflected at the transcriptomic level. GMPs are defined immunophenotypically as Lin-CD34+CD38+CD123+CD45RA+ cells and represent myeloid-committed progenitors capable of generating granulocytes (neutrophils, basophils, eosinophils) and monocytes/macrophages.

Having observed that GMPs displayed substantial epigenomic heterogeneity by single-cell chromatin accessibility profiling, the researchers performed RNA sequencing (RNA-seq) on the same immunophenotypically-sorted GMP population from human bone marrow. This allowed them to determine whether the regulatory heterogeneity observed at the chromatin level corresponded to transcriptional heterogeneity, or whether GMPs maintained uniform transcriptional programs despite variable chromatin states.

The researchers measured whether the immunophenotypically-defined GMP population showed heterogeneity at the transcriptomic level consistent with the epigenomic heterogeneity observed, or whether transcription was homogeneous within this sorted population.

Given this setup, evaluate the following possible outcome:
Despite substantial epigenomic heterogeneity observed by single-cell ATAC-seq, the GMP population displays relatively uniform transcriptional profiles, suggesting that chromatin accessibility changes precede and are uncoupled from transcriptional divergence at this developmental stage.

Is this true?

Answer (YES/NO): NO